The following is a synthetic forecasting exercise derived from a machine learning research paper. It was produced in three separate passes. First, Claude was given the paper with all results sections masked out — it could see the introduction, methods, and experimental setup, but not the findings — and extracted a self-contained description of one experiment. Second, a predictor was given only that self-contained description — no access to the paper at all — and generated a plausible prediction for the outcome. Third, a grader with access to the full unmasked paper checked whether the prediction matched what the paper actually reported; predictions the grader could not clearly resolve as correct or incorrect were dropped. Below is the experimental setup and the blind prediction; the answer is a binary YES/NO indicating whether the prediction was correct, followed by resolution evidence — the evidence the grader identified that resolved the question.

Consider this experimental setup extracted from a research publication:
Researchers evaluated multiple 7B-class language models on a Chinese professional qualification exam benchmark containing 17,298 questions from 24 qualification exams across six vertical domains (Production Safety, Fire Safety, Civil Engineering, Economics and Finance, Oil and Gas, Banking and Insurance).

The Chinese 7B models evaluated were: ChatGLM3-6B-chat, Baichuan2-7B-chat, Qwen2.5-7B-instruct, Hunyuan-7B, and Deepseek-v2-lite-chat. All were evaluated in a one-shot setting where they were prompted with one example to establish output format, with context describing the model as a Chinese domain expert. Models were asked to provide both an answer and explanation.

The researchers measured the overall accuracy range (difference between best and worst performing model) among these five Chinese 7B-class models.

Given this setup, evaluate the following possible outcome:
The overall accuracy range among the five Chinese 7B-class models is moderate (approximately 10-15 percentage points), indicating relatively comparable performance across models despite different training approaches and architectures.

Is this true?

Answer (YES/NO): NO